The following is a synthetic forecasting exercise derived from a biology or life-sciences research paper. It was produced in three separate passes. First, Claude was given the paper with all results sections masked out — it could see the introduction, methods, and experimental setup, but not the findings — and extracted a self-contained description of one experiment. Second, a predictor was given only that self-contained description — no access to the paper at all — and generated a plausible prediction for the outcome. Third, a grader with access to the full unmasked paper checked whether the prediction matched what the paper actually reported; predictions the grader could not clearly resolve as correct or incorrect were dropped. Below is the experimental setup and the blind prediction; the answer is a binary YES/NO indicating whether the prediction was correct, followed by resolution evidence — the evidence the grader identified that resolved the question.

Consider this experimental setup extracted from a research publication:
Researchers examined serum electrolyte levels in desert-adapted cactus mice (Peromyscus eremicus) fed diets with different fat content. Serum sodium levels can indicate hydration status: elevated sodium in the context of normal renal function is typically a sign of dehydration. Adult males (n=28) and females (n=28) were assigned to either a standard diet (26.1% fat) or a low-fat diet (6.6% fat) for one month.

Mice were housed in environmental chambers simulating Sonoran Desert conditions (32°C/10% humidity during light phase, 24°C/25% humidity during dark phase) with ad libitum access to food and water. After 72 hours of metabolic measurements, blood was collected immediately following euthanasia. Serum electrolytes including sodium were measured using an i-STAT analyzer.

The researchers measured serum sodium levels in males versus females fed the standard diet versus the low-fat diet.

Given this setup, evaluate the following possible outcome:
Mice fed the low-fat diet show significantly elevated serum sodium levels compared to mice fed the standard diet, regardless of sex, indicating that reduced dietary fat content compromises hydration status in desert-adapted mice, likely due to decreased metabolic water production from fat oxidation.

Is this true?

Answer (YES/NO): NO